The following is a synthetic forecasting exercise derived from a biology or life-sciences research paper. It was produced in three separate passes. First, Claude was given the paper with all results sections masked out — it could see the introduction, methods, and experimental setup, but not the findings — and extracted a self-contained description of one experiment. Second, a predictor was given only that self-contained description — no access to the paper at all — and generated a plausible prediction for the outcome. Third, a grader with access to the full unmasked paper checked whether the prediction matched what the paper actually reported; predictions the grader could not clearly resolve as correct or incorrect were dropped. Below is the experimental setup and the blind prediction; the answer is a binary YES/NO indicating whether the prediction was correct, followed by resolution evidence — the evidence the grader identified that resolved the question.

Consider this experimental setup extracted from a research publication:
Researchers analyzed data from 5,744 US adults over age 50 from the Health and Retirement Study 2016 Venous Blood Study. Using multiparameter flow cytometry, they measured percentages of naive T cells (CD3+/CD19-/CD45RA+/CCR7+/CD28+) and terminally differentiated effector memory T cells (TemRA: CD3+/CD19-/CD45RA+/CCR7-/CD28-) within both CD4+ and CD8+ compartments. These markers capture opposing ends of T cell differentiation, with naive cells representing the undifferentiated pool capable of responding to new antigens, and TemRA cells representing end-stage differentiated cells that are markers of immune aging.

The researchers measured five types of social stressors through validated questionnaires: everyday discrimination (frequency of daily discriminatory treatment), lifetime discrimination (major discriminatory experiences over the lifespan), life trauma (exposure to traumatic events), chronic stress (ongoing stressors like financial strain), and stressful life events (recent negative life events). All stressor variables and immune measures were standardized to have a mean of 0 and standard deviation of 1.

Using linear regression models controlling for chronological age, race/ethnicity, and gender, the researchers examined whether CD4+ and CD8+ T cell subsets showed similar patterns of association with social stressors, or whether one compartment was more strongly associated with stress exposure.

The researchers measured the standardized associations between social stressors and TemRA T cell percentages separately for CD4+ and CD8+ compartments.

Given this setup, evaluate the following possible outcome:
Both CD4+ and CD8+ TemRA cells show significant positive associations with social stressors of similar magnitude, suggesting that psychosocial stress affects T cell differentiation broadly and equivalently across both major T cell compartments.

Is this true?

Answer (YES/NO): NO